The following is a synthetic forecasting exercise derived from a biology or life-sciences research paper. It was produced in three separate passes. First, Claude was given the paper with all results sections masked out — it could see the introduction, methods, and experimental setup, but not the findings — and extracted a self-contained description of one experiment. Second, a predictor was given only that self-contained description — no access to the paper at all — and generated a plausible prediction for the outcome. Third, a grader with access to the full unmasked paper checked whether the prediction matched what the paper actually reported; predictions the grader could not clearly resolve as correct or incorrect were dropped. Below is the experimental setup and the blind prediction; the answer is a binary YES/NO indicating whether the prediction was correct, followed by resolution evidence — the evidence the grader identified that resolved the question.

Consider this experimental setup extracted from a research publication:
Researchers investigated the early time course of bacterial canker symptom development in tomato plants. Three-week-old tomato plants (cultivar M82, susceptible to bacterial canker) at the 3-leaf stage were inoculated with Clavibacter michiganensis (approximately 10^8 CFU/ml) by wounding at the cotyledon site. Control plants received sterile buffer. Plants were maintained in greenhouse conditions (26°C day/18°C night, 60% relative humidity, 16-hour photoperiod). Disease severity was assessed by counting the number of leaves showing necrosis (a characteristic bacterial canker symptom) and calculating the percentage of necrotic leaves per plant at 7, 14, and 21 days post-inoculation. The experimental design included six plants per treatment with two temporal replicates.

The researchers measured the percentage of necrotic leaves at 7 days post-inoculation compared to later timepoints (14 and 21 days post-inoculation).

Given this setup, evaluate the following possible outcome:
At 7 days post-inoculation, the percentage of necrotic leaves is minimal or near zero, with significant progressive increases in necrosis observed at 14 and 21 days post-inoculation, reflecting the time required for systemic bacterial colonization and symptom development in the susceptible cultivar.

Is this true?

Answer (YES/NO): YES